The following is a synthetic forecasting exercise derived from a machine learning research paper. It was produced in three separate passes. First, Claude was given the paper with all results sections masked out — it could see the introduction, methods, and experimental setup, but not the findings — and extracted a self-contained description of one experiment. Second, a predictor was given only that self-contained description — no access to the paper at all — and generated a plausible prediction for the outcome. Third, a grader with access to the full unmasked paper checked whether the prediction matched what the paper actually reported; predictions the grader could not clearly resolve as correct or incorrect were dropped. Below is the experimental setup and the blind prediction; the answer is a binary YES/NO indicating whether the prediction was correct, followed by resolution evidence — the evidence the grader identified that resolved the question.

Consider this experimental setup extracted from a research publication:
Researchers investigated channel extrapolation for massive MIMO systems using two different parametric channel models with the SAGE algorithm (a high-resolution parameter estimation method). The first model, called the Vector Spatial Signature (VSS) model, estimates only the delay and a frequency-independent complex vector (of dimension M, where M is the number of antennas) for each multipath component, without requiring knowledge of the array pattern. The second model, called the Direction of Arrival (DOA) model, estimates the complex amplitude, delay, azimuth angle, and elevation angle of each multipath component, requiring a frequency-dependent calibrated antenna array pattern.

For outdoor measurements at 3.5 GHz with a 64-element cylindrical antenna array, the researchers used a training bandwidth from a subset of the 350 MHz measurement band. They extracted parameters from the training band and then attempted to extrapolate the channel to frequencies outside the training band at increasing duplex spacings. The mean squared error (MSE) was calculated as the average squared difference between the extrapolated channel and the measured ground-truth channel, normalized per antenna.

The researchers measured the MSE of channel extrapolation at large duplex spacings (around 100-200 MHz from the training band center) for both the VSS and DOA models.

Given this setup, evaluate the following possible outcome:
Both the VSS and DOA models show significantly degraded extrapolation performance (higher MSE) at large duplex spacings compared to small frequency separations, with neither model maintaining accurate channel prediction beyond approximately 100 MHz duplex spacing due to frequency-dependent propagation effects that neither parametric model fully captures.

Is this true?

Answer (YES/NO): YES